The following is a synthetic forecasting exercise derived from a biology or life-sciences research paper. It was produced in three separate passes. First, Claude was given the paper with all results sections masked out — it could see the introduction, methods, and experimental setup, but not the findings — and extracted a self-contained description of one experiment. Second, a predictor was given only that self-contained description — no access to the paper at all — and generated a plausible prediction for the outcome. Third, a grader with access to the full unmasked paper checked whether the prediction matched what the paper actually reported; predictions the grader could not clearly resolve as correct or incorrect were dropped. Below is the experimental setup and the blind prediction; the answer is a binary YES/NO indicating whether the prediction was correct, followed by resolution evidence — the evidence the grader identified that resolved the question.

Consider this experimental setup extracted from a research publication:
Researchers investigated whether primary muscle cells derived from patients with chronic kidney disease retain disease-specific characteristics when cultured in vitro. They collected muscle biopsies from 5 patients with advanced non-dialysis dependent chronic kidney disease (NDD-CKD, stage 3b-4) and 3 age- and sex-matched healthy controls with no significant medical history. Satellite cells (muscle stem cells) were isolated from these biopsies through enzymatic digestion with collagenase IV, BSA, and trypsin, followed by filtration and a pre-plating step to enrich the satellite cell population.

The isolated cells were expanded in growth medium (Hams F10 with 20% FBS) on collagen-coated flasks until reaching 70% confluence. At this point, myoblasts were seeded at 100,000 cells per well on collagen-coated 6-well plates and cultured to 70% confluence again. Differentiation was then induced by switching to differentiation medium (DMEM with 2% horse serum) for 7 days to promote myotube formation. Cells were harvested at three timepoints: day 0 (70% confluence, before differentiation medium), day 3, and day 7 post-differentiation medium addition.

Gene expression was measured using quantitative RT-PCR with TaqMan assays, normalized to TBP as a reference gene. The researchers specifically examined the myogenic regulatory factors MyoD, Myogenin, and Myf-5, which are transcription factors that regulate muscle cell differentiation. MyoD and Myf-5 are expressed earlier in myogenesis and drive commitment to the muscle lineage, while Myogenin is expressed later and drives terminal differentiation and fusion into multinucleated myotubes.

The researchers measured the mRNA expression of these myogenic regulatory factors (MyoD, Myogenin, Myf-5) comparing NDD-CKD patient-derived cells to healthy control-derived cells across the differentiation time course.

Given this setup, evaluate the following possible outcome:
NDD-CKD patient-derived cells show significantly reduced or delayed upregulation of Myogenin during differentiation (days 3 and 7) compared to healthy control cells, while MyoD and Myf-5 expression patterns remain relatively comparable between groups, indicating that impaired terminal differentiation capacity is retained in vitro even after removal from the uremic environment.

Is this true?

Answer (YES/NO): NO